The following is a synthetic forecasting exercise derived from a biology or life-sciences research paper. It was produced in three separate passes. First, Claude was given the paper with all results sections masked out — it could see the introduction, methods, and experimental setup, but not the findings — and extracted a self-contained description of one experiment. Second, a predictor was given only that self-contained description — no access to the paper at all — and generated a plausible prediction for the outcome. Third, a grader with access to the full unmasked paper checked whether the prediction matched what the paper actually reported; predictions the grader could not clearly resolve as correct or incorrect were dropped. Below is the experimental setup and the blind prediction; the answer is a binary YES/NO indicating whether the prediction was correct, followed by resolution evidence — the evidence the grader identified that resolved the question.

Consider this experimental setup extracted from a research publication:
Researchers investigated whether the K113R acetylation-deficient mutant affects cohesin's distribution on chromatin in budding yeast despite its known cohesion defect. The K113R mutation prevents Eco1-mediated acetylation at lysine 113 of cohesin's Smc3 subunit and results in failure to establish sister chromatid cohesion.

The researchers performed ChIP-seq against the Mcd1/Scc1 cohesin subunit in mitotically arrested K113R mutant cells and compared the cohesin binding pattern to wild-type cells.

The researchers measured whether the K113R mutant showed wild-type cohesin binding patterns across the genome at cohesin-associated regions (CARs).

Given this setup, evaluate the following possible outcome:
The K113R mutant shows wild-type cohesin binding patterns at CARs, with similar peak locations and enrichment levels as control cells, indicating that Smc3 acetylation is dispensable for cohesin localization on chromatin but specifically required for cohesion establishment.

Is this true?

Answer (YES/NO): YES